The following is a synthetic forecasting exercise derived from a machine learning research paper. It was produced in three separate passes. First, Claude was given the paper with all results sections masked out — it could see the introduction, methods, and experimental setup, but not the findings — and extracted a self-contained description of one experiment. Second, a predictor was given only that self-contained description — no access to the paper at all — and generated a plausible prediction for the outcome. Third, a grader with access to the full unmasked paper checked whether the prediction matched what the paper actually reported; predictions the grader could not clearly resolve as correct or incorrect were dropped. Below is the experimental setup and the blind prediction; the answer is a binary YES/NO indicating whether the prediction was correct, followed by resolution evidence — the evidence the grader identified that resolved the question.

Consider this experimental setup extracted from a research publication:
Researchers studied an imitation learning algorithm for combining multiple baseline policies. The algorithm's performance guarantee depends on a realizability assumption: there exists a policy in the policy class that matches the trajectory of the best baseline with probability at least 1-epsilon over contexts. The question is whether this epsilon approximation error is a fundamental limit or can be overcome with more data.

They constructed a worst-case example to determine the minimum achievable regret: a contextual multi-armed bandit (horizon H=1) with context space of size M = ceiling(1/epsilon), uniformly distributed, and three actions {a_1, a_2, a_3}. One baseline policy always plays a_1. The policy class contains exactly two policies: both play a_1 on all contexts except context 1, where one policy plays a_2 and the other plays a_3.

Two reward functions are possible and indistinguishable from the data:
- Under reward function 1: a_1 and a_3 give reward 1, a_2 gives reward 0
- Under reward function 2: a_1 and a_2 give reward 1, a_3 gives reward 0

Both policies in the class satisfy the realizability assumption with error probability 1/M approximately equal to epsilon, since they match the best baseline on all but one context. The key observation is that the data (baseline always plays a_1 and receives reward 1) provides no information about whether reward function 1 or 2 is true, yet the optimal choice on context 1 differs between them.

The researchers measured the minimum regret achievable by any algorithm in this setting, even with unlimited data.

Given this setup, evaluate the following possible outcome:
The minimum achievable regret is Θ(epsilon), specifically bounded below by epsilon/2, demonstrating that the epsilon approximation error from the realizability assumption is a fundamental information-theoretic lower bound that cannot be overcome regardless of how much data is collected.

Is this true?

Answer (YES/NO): YES